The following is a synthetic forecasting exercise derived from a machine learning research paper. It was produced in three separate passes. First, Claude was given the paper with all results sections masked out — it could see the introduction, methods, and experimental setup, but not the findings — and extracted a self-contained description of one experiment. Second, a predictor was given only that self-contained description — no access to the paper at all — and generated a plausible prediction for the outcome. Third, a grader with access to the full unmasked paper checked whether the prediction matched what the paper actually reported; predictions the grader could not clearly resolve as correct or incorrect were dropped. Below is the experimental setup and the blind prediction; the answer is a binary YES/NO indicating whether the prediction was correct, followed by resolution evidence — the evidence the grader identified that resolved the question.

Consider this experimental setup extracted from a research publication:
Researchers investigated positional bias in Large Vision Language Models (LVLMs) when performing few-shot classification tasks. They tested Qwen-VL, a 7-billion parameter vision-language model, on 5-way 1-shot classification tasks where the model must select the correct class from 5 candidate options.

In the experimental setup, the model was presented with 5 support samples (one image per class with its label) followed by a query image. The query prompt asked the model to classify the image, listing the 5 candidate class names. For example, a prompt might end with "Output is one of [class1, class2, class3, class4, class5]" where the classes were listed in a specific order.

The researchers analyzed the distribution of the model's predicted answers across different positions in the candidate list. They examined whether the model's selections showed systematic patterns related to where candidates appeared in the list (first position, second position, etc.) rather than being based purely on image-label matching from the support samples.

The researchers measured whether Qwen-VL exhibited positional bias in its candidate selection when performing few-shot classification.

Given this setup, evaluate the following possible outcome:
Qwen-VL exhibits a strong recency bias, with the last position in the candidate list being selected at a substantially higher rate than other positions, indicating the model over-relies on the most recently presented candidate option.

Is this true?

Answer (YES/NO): NO